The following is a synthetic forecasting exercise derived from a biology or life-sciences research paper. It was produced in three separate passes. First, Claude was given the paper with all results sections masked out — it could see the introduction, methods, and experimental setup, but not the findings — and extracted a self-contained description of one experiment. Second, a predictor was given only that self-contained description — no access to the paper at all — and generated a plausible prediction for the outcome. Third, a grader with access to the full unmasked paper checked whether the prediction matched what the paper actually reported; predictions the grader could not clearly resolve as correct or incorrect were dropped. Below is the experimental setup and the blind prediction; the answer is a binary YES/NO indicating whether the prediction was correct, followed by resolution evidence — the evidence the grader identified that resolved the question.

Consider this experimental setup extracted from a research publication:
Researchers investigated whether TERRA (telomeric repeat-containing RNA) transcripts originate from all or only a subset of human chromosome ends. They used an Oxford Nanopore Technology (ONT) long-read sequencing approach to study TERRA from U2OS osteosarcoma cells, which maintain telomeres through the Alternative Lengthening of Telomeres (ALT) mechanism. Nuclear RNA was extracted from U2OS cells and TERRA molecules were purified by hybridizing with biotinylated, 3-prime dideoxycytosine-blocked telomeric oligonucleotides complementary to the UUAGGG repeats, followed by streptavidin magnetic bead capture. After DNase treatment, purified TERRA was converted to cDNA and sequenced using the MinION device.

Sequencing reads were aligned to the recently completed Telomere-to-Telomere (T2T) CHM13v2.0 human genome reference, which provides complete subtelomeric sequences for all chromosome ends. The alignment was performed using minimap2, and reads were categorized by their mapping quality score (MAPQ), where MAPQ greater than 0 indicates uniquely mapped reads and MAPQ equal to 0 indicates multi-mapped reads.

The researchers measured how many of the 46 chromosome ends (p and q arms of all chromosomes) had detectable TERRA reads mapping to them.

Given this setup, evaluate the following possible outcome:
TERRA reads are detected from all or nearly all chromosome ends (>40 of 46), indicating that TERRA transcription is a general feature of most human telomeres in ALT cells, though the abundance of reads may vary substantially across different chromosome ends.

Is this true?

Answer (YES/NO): NO